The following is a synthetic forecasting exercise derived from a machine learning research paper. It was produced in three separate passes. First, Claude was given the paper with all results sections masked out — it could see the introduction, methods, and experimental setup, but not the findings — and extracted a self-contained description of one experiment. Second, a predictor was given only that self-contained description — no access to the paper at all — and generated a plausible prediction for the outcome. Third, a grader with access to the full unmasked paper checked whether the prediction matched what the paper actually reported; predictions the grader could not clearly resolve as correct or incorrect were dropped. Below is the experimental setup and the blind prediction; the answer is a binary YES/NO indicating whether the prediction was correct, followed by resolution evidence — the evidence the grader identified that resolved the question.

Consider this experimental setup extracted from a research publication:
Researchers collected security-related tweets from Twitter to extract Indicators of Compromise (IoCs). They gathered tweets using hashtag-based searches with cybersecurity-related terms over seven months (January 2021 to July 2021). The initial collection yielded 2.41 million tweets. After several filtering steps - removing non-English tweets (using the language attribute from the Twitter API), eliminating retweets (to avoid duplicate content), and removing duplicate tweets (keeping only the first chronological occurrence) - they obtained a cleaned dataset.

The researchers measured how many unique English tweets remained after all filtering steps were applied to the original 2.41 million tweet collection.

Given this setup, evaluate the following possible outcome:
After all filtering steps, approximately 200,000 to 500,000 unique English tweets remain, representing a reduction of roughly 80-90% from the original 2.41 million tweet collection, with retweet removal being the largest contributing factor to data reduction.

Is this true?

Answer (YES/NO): NO